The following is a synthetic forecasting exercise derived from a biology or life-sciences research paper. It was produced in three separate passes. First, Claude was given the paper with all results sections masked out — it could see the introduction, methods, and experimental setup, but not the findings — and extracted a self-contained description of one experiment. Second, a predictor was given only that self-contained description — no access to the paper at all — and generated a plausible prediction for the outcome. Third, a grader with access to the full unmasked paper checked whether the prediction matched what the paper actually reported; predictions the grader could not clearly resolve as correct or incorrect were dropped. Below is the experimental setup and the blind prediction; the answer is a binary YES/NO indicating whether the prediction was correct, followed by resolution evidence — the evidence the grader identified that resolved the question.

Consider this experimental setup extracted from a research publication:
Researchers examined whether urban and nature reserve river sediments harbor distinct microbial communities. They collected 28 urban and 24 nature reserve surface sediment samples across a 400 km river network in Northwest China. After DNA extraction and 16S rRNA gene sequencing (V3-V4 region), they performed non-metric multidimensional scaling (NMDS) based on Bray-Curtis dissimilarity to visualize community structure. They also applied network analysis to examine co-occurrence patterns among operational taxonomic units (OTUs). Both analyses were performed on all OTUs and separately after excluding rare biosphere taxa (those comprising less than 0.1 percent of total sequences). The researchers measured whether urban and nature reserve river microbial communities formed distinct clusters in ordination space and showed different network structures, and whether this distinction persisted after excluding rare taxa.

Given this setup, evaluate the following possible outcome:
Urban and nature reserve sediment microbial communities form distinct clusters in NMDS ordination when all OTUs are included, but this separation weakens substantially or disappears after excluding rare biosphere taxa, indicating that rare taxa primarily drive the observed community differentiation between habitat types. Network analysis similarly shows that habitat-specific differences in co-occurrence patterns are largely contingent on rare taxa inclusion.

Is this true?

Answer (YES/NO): NO